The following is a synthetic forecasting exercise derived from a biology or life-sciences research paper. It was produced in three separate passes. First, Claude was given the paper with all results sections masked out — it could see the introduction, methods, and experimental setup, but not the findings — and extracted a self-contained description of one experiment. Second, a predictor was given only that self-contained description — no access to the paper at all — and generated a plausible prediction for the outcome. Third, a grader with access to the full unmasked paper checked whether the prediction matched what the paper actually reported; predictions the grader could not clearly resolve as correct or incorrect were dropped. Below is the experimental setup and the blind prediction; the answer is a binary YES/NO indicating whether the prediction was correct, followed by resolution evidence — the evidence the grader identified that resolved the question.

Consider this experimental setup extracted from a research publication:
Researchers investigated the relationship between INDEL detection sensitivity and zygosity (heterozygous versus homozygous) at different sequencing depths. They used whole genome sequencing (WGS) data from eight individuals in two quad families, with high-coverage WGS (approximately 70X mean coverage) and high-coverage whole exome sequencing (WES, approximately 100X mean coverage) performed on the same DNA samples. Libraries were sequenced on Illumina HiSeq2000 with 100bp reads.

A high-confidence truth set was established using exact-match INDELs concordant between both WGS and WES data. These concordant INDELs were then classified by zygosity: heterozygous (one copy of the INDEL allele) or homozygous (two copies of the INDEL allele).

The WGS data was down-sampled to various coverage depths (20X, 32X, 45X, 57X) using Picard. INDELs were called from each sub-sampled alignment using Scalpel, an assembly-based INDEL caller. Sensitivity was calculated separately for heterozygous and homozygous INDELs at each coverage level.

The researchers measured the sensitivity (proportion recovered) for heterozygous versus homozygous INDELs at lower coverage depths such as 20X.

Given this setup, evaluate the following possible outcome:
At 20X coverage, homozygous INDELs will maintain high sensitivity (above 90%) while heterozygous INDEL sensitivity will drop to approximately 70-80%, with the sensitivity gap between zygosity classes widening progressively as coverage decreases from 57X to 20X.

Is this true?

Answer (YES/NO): NO